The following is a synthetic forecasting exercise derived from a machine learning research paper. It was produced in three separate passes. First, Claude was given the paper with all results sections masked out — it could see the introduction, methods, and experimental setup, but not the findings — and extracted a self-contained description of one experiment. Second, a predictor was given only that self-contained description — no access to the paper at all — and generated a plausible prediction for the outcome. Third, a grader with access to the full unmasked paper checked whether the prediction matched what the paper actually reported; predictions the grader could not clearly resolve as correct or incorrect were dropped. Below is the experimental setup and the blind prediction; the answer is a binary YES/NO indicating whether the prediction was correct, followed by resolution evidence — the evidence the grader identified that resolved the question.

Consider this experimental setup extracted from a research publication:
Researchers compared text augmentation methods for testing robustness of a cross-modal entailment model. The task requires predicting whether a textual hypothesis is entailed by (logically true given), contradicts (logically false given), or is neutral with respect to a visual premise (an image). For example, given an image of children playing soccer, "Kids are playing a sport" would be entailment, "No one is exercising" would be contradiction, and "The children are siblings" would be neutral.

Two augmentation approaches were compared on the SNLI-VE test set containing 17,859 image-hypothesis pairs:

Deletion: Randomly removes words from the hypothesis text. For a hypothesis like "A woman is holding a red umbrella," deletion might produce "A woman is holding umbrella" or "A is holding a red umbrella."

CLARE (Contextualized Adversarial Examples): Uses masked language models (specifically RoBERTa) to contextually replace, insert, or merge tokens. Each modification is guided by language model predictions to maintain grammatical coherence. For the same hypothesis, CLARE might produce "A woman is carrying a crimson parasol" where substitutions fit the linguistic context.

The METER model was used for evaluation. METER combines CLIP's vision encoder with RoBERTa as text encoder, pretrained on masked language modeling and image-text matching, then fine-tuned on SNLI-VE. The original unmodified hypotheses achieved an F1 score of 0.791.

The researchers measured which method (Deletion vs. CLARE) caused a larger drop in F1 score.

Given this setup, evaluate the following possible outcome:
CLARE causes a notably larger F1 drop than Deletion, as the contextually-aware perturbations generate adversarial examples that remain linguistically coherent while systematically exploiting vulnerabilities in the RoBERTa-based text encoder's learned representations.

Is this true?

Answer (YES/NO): YES